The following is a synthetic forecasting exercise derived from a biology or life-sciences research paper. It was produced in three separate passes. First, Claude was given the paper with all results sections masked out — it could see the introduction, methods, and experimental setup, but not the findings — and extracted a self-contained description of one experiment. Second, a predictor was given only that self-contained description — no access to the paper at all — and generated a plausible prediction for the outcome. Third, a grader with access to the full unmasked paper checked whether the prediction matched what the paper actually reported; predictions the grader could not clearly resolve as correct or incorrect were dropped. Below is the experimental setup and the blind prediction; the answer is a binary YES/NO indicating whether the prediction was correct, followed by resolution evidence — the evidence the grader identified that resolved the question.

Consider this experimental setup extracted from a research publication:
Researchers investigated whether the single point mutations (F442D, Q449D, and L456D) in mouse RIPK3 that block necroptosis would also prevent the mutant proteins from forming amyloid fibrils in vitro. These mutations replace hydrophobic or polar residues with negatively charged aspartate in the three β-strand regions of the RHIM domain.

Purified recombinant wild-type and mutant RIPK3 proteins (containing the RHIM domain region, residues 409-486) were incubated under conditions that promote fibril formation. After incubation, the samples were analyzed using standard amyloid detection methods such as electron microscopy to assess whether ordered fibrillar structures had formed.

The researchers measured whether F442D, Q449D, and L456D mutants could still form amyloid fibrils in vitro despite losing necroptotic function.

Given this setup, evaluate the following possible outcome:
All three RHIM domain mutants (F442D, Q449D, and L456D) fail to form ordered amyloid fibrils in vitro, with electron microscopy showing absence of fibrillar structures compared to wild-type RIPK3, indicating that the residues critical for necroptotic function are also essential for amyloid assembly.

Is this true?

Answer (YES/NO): NO